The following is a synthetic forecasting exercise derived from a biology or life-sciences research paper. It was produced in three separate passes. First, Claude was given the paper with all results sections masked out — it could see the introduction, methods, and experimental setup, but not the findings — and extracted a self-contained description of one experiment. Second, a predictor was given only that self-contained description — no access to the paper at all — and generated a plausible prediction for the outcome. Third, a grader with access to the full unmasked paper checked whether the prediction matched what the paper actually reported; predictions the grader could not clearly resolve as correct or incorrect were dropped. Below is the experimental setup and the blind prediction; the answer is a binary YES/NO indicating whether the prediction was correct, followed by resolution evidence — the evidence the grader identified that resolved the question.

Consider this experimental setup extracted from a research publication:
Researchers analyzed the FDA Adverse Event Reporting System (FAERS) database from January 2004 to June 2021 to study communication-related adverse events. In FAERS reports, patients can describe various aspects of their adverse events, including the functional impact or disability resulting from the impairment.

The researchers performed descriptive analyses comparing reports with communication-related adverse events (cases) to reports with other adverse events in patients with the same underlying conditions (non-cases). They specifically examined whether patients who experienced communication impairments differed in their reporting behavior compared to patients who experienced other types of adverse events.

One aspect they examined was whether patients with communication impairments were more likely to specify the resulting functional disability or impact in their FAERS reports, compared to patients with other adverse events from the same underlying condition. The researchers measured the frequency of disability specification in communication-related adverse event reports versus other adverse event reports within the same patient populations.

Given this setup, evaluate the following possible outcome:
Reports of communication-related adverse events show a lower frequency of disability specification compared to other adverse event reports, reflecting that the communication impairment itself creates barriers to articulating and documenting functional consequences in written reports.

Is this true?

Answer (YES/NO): NO